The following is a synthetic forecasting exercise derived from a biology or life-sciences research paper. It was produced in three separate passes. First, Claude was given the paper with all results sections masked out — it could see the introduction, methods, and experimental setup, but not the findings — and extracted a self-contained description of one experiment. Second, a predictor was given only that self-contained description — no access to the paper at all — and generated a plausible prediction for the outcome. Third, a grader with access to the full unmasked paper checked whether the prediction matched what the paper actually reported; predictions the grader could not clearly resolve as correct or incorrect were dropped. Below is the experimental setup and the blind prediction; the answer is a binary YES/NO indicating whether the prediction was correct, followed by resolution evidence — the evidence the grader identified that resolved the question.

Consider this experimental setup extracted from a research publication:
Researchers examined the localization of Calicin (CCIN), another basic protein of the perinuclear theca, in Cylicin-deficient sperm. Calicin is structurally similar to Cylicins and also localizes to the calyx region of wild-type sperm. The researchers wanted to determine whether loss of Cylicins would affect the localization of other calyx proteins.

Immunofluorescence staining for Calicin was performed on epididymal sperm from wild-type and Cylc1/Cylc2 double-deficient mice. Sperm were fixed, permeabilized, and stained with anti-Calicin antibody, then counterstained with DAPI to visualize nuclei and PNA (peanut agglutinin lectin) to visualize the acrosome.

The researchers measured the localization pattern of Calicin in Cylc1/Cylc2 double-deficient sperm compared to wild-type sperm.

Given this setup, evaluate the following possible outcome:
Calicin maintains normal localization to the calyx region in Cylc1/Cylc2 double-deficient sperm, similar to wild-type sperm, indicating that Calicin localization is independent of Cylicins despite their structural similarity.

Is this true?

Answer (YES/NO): NO